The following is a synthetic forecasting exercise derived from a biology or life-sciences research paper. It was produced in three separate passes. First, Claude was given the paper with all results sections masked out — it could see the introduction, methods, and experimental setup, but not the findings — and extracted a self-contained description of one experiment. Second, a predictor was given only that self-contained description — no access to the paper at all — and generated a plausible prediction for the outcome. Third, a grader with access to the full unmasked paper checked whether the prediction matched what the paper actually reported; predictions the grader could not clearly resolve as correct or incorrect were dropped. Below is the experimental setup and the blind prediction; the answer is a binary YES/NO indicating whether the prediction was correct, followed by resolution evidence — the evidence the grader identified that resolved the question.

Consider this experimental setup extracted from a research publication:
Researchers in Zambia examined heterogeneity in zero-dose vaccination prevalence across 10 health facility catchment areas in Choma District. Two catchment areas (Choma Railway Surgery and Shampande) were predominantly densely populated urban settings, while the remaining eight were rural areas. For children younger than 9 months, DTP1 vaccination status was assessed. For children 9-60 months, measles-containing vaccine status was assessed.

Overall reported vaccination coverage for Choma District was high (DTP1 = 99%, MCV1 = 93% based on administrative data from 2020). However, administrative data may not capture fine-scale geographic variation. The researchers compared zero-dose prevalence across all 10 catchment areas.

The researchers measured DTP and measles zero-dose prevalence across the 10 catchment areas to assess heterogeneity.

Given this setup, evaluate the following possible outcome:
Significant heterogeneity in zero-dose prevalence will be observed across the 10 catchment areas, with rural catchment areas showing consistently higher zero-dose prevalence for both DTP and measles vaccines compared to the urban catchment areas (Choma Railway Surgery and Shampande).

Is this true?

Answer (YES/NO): NO